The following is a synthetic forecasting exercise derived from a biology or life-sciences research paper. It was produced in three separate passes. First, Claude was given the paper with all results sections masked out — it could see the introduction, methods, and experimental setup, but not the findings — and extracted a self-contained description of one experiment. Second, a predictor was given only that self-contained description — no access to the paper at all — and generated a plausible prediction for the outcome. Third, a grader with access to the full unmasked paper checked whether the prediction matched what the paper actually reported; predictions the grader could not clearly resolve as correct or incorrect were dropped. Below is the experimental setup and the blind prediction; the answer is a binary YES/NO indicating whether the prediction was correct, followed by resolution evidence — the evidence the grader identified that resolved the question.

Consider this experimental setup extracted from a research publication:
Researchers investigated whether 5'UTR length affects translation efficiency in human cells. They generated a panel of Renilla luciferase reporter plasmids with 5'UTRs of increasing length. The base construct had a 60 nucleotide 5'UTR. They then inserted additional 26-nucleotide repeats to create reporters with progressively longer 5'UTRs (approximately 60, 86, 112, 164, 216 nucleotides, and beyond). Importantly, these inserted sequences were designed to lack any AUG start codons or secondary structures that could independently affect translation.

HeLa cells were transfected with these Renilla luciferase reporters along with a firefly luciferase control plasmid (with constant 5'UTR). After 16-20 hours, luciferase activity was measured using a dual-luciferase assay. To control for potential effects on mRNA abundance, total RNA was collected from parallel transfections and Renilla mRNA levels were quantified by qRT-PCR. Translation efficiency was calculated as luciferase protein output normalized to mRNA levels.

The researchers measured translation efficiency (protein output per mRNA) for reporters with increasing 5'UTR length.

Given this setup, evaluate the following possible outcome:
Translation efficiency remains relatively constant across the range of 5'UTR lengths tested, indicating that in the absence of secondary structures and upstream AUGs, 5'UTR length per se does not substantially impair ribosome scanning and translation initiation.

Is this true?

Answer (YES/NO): NO